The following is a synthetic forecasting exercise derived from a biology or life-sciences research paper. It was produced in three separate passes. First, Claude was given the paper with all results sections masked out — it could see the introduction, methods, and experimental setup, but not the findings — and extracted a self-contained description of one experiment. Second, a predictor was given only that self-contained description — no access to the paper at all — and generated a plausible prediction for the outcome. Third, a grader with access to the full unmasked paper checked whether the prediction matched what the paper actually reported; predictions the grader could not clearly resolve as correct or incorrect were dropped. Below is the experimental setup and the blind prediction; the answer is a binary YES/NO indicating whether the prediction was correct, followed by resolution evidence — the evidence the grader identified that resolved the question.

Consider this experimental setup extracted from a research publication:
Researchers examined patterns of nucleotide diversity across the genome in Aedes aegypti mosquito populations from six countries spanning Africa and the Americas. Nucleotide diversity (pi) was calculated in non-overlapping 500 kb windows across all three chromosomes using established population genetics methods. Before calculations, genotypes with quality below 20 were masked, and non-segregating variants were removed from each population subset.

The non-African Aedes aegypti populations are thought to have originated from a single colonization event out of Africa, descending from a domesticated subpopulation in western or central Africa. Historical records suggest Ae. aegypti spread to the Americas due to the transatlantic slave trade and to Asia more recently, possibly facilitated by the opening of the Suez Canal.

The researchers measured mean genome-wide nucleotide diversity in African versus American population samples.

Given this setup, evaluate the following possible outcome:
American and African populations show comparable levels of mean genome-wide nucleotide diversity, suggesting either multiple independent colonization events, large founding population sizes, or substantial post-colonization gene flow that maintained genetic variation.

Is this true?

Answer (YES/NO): NO